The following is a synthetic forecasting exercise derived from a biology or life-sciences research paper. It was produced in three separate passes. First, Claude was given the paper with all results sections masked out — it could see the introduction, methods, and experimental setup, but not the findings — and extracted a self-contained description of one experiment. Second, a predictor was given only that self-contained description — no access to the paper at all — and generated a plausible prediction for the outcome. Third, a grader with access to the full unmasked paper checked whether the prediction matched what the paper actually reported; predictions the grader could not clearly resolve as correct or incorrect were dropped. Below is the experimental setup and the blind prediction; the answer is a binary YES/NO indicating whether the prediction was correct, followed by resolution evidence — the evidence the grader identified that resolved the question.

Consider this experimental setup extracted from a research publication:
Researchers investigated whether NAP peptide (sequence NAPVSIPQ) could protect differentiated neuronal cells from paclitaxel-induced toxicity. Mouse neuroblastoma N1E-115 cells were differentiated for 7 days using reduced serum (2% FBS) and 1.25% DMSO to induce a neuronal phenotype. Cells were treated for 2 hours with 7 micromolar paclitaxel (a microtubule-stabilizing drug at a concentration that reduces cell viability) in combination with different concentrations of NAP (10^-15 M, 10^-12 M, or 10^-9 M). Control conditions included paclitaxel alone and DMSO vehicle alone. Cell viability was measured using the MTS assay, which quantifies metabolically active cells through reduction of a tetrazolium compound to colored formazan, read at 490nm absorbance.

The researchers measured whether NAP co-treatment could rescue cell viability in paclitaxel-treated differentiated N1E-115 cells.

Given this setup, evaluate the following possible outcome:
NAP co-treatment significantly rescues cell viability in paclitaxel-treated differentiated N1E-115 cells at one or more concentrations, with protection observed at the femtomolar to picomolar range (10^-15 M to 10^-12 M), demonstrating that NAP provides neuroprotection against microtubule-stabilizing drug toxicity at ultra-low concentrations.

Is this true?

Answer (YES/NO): NO